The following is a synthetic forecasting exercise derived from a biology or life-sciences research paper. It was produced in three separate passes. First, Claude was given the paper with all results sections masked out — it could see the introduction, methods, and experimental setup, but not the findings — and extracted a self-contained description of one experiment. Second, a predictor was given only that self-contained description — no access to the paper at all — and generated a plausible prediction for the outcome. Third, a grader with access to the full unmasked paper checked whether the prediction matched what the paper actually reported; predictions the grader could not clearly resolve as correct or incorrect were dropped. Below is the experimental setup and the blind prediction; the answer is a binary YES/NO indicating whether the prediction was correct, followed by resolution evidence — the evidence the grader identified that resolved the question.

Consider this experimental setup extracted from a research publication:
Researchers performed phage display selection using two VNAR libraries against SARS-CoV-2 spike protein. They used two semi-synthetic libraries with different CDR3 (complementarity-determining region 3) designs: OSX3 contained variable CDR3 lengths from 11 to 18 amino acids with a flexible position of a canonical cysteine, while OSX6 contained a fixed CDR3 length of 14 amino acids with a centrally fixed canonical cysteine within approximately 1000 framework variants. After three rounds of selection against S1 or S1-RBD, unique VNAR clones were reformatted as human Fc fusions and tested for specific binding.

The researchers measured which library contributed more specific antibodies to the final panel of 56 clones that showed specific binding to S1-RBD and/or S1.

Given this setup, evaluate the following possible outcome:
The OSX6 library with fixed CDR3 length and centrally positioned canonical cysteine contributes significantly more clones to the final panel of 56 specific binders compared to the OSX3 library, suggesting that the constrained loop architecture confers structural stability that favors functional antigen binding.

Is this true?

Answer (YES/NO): NO